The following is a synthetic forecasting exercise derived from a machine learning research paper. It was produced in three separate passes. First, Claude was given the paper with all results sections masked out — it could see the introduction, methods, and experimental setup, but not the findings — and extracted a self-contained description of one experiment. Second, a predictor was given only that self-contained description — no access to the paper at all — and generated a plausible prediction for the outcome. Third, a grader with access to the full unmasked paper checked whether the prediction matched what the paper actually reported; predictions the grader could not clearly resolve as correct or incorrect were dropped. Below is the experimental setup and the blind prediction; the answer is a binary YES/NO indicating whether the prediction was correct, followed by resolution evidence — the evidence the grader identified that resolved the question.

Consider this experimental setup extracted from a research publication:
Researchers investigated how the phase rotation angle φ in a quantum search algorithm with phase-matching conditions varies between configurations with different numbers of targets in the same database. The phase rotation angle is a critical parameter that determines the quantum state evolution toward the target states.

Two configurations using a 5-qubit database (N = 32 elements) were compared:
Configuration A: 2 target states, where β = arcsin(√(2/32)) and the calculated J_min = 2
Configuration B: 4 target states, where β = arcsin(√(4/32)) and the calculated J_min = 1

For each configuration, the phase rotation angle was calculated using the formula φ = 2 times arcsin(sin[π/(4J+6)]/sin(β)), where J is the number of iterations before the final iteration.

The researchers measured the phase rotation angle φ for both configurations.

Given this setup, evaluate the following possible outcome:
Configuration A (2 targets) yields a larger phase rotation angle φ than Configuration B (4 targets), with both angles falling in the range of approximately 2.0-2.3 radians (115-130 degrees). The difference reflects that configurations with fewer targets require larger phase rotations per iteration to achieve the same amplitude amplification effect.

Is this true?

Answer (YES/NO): YES